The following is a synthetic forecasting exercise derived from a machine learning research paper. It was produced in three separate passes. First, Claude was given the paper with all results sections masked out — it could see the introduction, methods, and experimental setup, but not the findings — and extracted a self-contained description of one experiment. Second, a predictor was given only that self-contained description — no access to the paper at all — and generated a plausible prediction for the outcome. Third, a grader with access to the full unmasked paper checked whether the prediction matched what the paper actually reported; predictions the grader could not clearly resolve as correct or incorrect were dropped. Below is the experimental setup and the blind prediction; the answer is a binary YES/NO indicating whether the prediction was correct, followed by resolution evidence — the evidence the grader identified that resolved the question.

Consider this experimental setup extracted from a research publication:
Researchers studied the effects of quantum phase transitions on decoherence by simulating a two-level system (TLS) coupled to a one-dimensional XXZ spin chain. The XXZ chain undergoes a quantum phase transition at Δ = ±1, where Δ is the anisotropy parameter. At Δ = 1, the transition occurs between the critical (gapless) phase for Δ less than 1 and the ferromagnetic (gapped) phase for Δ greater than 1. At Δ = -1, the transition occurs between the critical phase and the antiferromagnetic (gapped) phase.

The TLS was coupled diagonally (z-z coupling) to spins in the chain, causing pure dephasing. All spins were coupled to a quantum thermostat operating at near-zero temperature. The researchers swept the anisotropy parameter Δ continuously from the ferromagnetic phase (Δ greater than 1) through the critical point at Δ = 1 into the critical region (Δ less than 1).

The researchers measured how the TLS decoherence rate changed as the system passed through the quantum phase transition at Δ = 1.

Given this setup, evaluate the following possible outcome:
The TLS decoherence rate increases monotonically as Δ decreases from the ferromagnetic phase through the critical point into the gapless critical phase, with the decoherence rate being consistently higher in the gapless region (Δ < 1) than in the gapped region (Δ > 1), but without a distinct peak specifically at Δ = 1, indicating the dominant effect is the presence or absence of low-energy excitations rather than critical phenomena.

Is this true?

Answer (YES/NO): NO